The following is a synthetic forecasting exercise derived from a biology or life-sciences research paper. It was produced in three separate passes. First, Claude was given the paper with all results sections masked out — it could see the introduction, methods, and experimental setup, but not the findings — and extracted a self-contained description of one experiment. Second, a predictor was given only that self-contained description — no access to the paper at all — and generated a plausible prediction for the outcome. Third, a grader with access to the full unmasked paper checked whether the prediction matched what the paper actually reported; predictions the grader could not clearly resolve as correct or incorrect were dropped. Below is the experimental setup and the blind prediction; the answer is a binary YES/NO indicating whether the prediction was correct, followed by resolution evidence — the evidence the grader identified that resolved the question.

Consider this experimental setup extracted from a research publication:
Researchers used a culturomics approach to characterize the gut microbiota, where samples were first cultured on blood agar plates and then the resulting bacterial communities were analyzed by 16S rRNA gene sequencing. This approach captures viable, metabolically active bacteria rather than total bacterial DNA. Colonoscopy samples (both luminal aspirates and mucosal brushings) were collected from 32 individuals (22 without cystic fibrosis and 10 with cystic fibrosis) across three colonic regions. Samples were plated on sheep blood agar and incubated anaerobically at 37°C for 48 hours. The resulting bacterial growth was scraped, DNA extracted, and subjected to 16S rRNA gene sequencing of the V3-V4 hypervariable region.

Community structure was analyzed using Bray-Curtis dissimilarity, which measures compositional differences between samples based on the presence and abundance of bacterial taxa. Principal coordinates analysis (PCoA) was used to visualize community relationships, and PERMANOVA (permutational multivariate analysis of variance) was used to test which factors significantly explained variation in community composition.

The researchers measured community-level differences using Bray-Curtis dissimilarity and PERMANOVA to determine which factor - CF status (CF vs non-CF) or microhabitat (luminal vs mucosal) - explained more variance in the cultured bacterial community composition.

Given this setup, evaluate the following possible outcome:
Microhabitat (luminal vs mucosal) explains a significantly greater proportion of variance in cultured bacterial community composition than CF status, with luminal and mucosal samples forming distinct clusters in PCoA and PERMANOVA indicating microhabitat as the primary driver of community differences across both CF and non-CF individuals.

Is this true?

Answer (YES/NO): NO